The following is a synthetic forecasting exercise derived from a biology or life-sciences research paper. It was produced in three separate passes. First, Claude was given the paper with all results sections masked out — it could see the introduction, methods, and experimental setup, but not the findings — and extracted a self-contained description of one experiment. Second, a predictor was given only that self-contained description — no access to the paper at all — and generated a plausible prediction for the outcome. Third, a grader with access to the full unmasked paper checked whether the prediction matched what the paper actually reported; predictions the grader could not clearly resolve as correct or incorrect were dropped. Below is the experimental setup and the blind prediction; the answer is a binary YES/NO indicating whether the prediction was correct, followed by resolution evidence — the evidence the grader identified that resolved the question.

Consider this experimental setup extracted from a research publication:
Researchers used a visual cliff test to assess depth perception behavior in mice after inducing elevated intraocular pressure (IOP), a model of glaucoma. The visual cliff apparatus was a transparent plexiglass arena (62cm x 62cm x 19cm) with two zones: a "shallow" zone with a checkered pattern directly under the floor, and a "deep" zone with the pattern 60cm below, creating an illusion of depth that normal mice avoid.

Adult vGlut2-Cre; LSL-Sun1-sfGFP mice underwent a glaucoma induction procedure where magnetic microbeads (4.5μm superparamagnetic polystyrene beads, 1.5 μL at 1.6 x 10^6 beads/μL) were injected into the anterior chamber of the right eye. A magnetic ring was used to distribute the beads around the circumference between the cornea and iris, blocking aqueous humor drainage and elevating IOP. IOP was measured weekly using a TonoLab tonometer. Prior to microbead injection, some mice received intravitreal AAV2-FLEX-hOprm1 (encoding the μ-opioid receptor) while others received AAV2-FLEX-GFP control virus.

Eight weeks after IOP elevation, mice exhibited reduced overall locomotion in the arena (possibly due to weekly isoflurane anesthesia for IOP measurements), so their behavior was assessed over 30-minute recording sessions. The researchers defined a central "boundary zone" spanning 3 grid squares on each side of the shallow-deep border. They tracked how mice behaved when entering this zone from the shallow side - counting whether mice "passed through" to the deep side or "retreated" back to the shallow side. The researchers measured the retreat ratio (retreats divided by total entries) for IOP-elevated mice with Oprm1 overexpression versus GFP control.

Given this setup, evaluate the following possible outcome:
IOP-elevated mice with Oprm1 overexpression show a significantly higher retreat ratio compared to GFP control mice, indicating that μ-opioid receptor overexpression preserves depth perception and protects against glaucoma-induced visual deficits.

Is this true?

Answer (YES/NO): YES